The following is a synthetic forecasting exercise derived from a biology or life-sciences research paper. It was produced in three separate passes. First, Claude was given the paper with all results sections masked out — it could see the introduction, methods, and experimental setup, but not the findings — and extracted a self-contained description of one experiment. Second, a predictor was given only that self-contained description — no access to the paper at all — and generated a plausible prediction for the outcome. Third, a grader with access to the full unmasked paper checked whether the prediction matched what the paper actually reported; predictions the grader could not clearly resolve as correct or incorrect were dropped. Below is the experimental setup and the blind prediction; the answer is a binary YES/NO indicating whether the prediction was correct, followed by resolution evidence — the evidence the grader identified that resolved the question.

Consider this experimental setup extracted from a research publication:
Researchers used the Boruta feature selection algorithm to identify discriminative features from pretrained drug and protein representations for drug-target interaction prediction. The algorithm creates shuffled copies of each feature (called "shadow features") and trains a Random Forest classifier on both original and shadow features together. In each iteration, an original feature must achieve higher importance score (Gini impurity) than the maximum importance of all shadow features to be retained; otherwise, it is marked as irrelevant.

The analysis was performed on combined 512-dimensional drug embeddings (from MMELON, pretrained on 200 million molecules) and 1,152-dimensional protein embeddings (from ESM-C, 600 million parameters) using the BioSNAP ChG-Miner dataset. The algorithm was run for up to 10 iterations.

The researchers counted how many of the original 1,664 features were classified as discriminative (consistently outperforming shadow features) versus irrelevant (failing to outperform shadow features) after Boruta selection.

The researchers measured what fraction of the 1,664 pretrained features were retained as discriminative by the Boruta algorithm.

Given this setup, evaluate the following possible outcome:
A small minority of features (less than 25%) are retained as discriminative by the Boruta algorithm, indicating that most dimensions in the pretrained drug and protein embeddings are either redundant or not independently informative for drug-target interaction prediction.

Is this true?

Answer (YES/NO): NO